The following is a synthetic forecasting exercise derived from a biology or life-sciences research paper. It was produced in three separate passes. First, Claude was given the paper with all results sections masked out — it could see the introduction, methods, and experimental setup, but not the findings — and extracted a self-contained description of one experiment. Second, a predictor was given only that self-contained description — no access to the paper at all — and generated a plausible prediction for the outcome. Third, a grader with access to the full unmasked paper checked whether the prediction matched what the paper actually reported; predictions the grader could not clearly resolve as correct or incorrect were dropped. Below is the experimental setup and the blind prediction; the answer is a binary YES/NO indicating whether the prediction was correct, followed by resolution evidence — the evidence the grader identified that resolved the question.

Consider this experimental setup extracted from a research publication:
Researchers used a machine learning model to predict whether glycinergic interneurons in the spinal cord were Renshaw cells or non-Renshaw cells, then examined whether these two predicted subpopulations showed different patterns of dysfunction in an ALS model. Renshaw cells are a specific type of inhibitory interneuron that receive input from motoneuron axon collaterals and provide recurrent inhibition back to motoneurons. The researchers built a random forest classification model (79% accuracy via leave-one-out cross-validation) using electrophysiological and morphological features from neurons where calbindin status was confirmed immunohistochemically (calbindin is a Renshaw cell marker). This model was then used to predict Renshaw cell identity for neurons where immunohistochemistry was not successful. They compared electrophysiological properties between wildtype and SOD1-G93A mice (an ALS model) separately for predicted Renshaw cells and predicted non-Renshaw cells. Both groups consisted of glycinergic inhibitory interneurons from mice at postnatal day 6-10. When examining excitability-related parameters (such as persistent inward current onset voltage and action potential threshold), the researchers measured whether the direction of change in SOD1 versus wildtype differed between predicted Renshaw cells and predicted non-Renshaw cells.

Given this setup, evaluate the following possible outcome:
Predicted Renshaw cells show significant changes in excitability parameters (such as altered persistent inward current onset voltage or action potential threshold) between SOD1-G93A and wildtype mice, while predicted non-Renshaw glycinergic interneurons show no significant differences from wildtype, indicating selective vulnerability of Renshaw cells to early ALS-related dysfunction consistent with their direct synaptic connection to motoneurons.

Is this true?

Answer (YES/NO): NO